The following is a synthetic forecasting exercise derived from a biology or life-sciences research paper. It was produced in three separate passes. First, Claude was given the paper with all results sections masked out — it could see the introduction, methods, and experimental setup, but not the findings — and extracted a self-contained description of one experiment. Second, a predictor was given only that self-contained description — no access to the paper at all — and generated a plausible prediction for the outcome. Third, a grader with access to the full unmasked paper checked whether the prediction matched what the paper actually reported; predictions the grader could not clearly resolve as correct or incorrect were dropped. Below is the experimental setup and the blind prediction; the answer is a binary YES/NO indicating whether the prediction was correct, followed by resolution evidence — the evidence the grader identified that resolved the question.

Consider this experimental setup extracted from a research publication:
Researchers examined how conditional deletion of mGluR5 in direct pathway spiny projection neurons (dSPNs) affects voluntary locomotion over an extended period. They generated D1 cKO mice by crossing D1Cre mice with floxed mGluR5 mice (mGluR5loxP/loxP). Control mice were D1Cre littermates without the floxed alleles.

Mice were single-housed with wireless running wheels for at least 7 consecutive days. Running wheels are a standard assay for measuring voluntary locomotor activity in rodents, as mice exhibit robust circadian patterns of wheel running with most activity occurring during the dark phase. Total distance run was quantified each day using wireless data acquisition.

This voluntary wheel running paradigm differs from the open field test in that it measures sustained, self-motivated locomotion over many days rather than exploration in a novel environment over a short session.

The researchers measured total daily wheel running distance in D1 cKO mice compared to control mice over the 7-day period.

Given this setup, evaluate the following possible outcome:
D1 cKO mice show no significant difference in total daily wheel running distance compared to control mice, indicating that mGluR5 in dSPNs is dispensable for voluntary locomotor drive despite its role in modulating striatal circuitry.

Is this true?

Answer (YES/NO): NO